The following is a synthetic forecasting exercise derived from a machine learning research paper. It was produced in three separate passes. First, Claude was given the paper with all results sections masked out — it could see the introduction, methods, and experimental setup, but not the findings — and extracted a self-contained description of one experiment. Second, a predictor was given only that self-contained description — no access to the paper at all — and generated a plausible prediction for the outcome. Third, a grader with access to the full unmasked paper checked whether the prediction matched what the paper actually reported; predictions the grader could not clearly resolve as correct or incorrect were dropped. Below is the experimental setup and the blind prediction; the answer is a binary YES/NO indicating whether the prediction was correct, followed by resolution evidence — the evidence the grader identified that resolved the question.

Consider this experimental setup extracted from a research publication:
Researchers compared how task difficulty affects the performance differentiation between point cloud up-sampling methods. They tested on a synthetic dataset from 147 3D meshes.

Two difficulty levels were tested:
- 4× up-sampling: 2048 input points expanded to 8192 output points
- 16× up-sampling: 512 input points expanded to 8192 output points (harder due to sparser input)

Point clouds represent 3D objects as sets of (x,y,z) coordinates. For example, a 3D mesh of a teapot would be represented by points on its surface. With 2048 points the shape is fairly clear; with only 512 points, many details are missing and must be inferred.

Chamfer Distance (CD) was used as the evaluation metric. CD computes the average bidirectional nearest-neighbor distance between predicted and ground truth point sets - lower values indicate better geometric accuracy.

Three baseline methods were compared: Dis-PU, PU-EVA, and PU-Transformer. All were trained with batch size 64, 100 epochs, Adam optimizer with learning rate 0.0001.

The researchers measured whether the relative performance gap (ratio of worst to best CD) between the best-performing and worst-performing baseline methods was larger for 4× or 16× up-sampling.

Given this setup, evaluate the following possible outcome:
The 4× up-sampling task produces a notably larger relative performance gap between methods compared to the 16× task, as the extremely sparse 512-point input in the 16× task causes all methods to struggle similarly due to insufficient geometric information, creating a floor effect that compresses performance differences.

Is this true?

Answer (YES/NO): NO